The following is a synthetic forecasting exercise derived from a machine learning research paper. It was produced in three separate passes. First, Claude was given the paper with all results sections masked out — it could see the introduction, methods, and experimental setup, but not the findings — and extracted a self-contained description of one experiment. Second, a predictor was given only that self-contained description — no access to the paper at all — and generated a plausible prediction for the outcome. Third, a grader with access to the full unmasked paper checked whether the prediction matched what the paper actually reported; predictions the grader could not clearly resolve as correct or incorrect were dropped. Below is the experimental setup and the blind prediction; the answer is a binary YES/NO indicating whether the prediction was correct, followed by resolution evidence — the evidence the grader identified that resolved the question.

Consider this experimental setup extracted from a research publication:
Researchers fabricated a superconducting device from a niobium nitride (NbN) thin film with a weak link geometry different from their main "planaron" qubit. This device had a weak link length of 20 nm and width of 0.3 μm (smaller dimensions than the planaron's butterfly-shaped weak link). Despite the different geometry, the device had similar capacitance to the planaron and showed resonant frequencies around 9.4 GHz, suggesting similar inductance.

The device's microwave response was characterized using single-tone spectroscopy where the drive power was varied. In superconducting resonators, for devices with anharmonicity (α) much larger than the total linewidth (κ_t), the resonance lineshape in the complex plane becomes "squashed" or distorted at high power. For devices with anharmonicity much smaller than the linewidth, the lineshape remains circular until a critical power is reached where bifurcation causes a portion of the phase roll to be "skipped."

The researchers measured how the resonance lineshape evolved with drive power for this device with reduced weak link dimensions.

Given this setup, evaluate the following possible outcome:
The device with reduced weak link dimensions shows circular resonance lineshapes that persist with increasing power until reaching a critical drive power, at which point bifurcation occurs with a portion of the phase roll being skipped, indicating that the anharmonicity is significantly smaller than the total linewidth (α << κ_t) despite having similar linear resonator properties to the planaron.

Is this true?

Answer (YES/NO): YES